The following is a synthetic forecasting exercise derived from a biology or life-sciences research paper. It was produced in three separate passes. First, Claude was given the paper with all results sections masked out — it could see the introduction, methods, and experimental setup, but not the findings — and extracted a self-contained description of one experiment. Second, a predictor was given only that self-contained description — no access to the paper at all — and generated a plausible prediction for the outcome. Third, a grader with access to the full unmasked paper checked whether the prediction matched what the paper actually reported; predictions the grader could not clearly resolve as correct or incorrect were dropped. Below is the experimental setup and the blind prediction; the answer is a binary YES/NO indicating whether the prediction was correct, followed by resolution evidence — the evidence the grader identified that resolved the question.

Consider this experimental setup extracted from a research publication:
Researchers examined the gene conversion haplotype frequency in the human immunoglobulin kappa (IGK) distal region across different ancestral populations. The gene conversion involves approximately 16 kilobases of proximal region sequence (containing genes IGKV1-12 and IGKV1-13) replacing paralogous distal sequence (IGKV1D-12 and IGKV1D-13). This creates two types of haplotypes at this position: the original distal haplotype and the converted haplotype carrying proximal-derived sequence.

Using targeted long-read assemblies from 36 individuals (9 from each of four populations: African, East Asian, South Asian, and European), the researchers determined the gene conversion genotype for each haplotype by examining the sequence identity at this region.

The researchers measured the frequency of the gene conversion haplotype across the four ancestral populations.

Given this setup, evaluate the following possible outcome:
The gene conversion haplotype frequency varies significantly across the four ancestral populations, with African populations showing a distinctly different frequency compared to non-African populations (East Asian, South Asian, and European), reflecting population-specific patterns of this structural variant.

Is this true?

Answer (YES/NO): YES